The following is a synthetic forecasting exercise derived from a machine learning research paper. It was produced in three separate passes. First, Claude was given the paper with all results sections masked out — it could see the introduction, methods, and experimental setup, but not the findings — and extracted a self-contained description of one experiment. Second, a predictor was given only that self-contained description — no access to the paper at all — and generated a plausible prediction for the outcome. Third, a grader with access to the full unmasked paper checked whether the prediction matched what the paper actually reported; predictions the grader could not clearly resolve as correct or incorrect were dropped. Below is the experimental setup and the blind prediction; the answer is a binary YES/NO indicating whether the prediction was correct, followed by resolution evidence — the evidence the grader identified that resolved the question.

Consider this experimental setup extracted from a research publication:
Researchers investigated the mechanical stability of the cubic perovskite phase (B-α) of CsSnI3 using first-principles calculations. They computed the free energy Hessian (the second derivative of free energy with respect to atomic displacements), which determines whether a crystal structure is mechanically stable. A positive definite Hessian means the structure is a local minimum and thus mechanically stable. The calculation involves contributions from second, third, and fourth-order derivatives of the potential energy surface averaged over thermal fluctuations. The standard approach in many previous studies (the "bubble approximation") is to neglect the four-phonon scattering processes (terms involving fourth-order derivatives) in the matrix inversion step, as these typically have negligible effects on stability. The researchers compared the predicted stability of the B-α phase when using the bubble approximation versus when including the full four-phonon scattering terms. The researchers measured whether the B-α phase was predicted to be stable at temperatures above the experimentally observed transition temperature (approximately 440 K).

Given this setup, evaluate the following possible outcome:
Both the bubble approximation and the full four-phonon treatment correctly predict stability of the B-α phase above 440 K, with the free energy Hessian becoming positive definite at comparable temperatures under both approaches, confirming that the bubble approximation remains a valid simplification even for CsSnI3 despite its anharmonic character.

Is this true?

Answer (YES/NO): NO